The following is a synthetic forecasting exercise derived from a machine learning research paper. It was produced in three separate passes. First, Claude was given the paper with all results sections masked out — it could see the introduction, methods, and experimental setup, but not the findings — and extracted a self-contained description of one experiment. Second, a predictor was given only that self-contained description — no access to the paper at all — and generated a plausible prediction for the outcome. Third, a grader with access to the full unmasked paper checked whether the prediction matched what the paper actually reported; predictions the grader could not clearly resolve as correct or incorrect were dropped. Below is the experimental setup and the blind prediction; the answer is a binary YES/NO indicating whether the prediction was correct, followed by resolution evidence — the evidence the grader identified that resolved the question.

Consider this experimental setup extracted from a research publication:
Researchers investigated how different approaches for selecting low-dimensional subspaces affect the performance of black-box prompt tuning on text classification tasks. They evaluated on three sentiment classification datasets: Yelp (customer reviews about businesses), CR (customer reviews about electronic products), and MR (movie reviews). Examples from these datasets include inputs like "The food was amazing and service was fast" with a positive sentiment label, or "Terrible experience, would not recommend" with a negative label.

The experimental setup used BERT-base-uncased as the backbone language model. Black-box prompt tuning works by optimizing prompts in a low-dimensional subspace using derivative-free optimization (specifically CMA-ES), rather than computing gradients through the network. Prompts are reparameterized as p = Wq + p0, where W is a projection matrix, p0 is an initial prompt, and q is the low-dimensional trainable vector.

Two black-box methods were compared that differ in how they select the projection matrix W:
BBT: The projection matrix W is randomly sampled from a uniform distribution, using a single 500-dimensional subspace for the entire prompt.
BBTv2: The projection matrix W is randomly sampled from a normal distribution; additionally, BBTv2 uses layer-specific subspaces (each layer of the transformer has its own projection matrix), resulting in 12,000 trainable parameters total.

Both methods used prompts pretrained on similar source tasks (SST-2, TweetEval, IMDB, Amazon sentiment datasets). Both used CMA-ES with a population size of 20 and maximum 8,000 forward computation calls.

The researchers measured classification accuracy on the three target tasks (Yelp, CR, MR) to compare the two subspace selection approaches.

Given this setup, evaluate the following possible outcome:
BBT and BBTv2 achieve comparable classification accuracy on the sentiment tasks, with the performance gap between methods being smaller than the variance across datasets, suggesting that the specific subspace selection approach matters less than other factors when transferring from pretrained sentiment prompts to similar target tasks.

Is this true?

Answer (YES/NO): YES